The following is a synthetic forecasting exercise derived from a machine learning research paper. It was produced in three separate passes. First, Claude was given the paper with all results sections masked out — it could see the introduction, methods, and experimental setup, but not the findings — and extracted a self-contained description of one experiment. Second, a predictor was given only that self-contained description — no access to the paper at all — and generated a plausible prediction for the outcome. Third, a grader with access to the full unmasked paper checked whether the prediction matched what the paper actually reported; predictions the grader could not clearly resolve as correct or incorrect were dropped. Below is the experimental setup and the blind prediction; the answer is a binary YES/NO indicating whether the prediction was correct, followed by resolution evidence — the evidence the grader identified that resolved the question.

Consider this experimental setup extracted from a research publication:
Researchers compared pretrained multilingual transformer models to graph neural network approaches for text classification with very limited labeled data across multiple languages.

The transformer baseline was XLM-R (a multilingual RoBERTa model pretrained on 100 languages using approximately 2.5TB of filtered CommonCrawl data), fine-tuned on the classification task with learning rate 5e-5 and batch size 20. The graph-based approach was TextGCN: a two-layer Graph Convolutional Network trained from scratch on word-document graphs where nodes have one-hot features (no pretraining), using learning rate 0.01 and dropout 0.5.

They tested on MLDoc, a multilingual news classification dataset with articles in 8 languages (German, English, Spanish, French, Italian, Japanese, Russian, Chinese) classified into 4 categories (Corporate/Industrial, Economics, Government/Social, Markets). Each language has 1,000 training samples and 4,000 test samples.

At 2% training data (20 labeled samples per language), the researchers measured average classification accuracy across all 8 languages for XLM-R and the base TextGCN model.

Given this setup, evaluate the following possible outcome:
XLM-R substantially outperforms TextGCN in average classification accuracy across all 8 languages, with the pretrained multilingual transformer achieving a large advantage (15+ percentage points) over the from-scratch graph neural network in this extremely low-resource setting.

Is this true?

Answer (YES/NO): NO